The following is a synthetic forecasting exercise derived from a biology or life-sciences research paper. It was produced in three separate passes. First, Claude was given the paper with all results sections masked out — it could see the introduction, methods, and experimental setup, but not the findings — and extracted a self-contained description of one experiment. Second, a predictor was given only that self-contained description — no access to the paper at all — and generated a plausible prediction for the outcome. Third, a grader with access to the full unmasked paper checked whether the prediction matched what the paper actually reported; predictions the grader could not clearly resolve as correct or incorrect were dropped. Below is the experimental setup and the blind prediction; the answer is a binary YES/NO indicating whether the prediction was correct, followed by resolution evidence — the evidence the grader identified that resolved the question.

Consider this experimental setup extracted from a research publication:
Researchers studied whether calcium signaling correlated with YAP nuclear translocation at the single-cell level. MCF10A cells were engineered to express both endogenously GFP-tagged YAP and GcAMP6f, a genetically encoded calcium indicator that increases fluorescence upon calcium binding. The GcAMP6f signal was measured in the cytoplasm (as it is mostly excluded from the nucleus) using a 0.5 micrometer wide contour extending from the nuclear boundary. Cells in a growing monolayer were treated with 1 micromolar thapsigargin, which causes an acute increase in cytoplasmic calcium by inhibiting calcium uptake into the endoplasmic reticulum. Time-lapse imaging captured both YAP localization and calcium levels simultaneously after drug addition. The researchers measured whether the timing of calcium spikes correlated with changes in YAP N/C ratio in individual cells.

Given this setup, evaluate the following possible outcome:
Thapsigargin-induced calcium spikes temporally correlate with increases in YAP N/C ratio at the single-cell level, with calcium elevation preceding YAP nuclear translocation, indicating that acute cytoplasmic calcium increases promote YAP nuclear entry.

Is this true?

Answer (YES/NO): NO